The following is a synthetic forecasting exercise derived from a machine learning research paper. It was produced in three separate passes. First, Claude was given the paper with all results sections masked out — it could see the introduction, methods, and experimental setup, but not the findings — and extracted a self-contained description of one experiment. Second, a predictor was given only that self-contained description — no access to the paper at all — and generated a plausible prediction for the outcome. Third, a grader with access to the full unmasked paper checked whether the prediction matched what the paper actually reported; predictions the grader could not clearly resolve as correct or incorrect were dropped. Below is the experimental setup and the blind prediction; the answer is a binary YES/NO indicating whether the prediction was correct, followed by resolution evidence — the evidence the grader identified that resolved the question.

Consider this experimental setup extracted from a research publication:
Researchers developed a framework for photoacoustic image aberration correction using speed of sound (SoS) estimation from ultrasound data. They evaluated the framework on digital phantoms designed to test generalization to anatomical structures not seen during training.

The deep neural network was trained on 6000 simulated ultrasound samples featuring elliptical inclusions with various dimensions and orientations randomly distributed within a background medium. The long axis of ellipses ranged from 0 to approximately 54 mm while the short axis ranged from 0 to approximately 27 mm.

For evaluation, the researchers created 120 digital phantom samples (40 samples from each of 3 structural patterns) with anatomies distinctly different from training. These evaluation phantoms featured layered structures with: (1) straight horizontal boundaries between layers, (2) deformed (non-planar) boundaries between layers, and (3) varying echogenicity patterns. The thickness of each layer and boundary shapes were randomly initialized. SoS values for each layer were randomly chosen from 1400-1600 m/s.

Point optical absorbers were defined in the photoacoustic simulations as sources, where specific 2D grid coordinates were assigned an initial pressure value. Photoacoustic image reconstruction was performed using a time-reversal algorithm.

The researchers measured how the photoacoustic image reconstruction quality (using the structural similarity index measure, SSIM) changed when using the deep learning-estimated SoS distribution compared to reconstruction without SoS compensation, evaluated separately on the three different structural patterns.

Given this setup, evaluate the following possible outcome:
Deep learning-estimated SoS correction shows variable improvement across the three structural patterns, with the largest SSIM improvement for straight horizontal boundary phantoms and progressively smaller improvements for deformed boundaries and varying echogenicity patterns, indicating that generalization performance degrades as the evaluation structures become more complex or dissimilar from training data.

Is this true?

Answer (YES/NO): NO